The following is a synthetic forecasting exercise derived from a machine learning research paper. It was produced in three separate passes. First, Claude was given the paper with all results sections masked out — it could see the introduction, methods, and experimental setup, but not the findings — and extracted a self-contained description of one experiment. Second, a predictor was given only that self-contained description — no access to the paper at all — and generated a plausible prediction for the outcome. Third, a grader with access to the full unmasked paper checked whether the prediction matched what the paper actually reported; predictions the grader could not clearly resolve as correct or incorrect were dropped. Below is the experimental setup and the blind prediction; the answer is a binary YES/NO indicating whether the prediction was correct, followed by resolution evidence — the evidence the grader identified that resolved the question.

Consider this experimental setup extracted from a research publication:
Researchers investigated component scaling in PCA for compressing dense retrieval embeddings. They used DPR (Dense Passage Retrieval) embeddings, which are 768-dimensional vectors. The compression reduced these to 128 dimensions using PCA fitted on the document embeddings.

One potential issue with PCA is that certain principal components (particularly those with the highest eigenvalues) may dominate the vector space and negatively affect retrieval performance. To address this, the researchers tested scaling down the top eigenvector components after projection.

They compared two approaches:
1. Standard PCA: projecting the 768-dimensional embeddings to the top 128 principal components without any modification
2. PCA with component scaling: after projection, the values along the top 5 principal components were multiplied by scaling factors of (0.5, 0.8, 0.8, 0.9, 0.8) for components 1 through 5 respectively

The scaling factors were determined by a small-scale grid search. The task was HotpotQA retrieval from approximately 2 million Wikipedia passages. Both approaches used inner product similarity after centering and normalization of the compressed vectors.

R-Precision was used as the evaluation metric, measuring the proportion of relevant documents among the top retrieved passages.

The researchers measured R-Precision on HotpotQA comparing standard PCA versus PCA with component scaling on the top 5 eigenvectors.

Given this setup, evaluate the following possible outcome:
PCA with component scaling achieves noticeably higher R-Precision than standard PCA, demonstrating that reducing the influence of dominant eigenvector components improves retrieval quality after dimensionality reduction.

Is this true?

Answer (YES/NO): NO